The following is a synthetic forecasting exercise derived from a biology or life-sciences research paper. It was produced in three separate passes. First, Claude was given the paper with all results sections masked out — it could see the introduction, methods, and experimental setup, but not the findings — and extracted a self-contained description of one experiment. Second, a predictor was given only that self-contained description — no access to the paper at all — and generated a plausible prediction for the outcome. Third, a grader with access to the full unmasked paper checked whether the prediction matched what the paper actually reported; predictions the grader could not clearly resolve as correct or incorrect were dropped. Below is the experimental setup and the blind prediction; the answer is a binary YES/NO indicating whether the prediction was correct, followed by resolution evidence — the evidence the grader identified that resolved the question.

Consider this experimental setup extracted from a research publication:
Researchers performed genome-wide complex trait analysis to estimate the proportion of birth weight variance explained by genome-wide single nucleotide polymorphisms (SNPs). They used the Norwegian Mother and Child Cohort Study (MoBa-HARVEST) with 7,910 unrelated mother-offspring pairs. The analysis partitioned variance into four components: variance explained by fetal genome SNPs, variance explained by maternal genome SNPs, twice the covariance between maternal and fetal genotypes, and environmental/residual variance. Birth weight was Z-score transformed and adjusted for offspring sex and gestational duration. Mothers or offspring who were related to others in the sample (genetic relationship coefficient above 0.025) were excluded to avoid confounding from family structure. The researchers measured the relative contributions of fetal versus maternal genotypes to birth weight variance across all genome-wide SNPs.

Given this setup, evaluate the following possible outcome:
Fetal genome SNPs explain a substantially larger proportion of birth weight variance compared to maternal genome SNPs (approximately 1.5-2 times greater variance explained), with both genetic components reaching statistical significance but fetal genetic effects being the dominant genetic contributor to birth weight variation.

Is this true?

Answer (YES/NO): NO